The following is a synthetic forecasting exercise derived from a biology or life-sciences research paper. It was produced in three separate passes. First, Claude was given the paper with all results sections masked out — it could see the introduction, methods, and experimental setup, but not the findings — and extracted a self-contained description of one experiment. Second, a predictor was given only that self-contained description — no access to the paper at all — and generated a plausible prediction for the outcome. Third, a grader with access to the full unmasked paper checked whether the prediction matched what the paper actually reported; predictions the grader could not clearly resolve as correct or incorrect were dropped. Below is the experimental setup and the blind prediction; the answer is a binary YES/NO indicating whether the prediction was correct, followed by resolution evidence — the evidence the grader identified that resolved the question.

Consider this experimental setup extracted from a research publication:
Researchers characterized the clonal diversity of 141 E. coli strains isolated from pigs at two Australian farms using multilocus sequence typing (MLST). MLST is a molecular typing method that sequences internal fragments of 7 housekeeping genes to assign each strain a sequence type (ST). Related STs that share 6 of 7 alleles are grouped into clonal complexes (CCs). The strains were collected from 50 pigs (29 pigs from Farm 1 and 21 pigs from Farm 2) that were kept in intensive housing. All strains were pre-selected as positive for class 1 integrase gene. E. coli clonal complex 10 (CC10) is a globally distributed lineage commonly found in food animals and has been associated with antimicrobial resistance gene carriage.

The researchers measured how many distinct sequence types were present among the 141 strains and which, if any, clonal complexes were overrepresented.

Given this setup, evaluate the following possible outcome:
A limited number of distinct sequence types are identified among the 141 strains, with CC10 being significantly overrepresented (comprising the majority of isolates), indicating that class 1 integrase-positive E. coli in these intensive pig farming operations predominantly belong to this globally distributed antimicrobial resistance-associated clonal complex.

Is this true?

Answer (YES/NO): NO